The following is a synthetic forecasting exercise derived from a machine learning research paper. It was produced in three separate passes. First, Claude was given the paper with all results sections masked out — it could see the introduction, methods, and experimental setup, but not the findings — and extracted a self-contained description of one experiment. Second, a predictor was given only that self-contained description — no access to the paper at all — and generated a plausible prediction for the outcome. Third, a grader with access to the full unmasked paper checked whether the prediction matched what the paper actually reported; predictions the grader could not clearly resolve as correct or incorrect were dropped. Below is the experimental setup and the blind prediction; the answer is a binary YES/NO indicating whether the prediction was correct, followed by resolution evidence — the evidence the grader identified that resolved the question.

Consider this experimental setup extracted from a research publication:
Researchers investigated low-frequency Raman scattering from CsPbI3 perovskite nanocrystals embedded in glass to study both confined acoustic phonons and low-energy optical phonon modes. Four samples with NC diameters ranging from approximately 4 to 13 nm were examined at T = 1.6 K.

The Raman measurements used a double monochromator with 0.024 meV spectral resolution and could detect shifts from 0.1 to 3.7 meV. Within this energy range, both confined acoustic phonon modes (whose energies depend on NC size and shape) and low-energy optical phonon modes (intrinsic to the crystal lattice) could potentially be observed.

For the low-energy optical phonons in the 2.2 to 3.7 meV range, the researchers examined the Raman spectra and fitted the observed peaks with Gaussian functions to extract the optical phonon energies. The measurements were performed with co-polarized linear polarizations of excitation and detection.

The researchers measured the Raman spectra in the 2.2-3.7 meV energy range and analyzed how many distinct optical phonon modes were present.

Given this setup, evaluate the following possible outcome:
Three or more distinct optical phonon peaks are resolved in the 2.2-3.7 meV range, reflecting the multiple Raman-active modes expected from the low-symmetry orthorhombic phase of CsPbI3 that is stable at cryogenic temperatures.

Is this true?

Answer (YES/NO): YES